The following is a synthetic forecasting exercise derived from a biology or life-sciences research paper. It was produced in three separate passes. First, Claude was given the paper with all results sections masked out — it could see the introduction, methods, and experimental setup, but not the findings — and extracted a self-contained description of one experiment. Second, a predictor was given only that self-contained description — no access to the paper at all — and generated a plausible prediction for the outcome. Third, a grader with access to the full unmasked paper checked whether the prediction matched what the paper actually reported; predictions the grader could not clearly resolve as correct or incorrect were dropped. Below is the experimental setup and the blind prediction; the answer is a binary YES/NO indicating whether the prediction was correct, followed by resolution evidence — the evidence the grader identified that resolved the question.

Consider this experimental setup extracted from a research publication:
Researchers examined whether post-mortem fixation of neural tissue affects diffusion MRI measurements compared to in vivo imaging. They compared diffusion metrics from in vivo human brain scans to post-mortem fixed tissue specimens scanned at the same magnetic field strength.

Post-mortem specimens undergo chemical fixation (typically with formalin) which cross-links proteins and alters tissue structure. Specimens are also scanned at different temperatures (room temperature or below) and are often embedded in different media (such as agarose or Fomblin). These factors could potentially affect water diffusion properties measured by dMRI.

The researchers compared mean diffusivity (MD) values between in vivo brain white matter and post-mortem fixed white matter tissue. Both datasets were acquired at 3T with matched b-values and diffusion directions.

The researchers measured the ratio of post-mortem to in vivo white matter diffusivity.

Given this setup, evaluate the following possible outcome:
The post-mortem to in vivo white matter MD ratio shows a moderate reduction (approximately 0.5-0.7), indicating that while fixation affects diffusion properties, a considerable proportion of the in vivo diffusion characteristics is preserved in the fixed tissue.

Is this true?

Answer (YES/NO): NO